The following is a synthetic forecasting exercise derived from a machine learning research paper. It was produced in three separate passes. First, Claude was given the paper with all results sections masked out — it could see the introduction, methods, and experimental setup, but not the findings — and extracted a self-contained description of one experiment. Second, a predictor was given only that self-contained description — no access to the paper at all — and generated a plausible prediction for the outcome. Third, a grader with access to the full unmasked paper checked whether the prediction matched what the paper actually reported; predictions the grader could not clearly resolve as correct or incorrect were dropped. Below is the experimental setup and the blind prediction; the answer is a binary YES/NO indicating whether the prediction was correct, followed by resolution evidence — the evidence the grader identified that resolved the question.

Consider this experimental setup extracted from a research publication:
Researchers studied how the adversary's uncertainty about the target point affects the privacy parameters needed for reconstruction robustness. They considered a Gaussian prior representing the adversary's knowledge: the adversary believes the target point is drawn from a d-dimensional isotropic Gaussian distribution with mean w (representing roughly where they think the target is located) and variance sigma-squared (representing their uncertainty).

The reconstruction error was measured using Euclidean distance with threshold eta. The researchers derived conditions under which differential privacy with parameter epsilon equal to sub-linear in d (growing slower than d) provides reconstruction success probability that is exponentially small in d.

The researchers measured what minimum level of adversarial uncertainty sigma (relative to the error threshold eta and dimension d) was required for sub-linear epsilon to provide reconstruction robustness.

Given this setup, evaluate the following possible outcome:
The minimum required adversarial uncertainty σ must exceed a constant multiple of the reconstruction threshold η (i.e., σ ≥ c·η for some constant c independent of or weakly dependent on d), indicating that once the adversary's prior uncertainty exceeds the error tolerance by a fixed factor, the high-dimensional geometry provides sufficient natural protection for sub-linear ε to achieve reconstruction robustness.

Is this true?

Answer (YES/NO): NO